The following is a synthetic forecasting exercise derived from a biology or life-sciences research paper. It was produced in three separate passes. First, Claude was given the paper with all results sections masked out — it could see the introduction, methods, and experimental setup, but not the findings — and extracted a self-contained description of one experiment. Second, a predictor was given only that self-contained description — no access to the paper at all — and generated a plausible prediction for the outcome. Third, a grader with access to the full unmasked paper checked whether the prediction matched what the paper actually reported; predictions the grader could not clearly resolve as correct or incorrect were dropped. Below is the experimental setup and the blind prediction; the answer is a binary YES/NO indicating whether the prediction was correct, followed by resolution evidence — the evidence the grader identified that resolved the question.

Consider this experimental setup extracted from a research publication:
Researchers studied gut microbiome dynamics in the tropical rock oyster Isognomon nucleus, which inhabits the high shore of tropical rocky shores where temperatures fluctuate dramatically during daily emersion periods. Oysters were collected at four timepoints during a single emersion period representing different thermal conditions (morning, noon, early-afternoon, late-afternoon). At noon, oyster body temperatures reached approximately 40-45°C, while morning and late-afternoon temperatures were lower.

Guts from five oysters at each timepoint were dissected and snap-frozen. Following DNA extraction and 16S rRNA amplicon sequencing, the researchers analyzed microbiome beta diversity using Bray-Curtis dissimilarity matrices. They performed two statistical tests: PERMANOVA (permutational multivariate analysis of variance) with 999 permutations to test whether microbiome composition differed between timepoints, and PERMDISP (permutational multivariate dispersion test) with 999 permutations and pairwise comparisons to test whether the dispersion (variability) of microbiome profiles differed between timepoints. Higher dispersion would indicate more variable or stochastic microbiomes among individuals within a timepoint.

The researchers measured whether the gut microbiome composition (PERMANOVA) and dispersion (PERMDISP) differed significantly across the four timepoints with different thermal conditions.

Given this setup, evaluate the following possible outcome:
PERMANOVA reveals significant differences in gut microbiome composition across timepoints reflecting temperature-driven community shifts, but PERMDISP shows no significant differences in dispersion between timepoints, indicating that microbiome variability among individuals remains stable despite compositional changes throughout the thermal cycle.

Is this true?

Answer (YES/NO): NO